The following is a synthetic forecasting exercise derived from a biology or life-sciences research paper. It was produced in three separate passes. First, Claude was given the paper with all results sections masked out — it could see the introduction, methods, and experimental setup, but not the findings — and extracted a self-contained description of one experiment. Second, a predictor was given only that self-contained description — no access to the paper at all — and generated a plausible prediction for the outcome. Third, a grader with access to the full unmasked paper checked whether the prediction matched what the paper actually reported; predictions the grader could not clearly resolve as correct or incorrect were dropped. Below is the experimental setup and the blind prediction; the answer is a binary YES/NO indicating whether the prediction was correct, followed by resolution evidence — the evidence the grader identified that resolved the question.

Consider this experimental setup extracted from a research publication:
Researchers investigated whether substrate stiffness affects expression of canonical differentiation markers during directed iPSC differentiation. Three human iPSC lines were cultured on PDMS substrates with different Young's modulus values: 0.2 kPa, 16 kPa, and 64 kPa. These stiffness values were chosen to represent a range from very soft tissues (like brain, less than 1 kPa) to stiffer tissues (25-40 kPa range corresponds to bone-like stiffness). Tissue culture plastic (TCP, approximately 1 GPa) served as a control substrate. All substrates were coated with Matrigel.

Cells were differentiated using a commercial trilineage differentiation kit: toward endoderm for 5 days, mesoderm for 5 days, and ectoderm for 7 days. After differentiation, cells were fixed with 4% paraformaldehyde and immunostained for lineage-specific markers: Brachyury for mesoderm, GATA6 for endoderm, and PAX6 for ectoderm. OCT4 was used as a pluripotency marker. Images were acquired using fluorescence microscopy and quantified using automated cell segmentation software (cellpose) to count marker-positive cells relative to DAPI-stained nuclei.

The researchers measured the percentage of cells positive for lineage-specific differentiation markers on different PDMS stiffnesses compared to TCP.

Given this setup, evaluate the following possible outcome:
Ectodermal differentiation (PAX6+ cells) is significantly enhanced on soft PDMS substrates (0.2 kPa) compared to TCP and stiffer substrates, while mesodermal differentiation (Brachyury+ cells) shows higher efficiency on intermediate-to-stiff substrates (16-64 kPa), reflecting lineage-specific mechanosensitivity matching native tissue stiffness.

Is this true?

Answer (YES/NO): NO